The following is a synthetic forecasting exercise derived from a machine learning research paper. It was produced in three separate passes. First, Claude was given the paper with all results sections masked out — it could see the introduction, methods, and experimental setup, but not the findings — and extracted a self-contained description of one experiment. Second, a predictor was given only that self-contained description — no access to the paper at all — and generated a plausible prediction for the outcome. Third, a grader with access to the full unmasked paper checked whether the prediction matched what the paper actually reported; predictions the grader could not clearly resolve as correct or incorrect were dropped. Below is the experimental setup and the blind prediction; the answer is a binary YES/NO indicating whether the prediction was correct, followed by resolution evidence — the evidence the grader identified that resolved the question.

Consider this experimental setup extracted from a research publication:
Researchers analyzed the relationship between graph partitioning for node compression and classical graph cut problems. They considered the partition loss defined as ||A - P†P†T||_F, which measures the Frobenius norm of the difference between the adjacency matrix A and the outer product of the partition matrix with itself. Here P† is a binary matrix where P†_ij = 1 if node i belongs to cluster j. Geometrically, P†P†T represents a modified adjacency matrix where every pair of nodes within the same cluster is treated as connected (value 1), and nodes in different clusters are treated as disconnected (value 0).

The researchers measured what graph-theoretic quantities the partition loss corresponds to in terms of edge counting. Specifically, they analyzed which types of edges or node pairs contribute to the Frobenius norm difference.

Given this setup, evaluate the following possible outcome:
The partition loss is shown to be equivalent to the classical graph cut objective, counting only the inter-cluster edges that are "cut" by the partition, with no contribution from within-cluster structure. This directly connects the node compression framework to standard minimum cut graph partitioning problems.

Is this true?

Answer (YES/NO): NO